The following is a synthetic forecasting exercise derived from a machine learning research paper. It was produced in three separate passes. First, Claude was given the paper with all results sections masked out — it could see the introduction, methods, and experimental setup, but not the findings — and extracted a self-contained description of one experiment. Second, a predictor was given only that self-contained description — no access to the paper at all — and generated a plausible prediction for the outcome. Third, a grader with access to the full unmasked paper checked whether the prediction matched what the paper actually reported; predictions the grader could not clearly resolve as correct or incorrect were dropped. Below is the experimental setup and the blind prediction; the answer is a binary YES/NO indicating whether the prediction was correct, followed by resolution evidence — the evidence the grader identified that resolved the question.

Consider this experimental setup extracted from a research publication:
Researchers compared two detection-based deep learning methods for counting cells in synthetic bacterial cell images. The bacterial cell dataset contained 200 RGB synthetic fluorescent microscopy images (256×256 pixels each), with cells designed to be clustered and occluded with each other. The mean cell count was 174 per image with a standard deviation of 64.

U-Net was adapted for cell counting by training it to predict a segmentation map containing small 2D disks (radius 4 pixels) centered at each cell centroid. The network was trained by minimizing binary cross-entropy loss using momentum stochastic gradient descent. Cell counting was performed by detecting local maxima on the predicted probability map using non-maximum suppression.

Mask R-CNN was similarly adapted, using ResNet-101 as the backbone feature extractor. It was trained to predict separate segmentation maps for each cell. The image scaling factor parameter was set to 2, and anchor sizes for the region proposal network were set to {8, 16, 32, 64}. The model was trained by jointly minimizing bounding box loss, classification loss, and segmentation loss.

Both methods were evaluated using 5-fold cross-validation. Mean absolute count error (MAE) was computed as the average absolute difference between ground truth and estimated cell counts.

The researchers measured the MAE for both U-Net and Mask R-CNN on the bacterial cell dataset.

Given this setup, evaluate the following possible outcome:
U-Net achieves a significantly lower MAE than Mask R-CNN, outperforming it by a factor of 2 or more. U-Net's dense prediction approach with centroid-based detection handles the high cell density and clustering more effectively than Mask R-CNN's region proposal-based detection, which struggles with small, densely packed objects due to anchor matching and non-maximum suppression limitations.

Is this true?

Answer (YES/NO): NO